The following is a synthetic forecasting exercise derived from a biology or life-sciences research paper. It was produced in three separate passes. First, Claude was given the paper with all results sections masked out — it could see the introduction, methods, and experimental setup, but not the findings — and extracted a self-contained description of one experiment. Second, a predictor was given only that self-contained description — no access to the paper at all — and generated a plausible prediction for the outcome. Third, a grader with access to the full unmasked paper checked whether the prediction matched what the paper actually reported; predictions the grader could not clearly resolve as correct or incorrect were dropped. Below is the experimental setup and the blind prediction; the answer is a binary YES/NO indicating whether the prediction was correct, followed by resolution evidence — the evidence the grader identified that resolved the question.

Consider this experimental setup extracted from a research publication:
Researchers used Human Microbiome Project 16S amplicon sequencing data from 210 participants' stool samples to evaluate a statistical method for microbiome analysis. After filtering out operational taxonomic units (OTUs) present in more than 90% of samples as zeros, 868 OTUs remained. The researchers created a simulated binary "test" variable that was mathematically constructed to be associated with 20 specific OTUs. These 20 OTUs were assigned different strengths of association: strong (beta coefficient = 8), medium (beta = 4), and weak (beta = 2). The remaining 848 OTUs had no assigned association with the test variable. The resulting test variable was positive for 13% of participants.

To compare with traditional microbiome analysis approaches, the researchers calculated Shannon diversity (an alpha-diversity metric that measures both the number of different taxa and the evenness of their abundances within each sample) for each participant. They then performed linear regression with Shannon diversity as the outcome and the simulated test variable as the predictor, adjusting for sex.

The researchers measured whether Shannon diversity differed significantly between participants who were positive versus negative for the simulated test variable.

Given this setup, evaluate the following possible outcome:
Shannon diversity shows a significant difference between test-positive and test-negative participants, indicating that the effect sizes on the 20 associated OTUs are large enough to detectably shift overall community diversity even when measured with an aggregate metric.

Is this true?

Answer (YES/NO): NO